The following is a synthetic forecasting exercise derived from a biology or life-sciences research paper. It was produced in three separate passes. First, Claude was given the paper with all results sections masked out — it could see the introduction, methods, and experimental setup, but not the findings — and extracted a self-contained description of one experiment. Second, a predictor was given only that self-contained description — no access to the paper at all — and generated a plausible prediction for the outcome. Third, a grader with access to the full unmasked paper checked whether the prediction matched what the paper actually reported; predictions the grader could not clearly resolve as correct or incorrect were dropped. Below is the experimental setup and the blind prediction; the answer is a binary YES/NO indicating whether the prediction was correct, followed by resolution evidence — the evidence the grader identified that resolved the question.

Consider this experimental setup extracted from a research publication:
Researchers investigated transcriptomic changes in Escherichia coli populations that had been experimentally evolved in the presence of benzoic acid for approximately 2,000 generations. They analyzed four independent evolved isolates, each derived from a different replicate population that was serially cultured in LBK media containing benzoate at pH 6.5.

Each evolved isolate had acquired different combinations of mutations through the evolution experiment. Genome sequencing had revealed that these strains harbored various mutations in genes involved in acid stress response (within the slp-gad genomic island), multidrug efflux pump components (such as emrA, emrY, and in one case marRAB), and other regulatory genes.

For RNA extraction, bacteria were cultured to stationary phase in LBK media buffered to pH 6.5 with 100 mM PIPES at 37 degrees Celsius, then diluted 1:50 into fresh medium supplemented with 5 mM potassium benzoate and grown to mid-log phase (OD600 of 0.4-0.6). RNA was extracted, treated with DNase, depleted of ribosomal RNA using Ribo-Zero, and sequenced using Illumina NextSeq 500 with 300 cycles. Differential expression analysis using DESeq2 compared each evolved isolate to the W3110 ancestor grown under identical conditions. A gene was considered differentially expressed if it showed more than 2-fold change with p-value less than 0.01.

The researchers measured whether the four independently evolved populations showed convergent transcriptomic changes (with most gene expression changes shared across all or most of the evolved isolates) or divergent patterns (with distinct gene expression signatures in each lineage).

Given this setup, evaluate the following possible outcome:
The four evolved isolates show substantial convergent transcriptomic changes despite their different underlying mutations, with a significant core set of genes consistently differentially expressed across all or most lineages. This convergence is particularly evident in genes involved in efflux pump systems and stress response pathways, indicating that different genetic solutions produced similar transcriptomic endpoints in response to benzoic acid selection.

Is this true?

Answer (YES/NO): YES